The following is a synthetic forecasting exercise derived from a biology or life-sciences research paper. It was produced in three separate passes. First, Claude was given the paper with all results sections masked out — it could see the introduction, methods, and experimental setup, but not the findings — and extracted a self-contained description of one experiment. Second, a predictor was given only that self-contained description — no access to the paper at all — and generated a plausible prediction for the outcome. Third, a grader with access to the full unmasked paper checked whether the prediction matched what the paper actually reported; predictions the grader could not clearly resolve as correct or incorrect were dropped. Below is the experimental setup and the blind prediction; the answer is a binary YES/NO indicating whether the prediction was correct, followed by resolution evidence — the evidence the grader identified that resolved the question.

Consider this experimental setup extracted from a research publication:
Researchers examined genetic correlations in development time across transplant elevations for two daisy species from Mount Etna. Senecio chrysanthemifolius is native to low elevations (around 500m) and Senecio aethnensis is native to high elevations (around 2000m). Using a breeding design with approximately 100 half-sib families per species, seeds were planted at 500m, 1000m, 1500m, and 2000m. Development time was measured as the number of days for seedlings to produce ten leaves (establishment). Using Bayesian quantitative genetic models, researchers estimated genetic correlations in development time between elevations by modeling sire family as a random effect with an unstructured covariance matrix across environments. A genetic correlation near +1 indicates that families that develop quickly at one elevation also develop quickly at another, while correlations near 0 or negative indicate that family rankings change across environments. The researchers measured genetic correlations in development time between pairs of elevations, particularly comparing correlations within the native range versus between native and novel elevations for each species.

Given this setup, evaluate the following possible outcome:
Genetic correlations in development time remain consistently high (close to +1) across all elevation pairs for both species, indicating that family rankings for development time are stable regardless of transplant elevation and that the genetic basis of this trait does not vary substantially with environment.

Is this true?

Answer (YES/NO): NO